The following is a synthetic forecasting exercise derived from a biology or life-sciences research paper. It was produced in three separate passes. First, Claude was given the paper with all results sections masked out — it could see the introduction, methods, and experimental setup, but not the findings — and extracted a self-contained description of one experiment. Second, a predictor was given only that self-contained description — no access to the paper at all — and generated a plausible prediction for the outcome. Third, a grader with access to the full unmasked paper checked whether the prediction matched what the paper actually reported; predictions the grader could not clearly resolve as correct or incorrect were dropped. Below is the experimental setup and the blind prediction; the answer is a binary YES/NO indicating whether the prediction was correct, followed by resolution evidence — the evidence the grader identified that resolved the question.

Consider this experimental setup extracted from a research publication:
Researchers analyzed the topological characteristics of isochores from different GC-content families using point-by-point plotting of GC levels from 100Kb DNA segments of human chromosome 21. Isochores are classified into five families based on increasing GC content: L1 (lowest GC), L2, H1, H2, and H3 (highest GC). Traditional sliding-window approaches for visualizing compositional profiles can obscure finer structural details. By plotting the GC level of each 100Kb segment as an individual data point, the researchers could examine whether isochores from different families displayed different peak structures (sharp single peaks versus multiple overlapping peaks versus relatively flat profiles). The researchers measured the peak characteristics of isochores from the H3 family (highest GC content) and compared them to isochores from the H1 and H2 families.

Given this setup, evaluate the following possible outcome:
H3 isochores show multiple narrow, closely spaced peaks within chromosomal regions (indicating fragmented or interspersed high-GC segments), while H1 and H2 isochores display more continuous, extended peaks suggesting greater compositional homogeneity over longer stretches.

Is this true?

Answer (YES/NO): NO